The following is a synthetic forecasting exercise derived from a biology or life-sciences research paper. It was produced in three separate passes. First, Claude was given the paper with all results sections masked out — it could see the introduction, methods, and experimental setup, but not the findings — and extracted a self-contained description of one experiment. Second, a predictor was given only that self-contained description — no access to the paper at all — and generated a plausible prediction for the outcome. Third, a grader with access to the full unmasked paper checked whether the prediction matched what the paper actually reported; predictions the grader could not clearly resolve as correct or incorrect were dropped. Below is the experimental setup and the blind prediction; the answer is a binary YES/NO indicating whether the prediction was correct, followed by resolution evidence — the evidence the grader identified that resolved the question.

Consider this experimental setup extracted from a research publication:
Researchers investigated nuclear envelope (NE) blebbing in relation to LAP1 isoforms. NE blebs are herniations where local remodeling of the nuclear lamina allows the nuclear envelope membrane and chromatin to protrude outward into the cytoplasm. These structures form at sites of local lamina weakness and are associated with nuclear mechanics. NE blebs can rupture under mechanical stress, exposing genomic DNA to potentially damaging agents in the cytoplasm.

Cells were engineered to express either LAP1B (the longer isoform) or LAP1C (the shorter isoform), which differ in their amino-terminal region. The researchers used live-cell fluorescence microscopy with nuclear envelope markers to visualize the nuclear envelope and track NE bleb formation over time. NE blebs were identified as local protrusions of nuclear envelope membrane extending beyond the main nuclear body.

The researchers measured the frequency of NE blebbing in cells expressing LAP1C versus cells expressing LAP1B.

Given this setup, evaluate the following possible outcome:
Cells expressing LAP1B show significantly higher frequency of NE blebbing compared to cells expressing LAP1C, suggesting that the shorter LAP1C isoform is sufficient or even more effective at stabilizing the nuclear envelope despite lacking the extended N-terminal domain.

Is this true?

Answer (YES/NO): NO